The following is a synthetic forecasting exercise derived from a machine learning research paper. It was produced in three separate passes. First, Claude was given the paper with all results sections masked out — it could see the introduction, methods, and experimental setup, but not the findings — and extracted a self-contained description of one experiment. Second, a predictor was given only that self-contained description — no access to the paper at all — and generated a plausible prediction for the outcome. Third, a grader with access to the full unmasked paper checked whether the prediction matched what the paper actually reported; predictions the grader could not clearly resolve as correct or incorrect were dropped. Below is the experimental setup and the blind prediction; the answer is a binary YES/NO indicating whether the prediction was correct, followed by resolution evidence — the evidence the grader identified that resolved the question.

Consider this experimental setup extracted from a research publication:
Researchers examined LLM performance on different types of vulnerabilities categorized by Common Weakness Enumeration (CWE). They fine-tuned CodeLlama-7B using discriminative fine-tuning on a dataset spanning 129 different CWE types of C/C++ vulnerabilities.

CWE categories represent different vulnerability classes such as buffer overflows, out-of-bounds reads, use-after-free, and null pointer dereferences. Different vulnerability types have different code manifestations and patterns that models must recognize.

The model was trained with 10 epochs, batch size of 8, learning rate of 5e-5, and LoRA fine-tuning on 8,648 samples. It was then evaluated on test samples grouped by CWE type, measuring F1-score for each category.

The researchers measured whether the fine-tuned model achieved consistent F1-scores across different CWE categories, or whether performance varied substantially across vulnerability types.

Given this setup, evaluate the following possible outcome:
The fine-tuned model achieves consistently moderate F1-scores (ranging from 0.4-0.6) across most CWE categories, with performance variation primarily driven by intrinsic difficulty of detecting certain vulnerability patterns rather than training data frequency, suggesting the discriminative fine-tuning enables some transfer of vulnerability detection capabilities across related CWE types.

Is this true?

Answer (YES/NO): NO